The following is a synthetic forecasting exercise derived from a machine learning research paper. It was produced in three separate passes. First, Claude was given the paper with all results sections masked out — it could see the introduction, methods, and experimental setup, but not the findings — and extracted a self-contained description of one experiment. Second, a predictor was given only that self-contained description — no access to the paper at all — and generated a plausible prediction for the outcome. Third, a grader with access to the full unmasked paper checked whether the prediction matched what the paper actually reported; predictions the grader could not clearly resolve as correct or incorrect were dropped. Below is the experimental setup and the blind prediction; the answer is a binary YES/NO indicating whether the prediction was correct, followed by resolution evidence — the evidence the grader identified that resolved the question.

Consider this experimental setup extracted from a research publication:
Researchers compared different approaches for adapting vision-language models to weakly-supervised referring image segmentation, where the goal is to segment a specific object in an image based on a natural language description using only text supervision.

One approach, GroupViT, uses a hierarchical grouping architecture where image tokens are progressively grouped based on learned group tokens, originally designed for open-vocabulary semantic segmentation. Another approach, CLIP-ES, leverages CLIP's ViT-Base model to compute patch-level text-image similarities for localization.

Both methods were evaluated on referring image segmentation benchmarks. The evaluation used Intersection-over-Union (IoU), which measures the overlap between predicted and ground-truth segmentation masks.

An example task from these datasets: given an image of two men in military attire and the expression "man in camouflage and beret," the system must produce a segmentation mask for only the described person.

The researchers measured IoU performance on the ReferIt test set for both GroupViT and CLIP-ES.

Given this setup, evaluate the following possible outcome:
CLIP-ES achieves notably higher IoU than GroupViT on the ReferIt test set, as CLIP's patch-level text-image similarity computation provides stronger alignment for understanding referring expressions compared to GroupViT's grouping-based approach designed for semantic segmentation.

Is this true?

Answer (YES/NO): NO